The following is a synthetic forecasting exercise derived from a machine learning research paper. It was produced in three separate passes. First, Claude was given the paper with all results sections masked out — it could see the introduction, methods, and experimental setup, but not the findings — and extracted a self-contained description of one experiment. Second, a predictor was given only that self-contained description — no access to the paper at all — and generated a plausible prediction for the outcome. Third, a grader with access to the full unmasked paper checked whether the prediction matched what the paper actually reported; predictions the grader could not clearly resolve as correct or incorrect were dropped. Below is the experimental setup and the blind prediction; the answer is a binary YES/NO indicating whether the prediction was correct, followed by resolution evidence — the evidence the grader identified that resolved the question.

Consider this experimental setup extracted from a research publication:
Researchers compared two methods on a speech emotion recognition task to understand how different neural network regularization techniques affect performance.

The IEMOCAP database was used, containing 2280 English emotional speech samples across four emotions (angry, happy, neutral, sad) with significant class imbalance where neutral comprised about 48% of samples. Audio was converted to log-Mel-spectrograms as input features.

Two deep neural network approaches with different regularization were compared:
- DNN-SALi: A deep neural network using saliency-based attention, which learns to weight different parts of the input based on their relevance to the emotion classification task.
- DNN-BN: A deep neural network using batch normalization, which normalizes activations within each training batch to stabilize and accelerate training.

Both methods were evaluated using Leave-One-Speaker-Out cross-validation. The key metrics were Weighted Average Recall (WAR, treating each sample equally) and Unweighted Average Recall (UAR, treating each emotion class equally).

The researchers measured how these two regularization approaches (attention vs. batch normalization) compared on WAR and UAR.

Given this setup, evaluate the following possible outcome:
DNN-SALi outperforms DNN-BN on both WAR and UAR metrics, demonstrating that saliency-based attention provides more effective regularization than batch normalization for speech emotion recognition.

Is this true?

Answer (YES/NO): NO